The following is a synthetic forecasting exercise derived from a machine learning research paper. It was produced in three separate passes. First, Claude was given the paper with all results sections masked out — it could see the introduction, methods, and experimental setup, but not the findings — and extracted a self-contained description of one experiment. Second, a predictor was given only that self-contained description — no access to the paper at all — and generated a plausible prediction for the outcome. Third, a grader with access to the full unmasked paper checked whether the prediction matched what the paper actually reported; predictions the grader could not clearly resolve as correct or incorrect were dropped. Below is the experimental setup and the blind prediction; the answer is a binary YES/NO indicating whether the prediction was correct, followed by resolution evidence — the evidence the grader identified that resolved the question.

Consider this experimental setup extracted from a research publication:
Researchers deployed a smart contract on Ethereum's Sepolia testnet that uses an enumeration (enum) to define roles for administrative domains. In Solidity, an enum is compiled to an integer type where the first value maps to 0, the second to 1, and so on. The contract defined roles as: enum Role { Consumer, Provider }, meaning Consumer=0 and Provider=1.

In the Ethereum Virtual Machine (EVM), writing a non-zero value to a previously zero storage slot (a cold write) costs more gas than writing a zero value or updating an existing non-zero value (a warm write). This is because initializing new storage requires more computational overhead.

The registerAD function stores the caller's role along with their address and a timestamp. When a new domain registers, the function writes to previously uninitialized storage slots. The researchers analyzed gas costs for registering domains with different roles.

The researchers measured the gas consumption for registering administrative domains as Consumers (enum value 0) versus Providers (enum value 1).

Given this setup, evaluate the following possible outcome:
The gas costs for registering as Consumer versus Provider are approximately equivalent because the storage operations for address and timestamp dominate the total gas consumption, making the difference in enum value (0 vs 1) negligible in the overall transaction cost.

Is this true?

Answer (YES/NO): NO